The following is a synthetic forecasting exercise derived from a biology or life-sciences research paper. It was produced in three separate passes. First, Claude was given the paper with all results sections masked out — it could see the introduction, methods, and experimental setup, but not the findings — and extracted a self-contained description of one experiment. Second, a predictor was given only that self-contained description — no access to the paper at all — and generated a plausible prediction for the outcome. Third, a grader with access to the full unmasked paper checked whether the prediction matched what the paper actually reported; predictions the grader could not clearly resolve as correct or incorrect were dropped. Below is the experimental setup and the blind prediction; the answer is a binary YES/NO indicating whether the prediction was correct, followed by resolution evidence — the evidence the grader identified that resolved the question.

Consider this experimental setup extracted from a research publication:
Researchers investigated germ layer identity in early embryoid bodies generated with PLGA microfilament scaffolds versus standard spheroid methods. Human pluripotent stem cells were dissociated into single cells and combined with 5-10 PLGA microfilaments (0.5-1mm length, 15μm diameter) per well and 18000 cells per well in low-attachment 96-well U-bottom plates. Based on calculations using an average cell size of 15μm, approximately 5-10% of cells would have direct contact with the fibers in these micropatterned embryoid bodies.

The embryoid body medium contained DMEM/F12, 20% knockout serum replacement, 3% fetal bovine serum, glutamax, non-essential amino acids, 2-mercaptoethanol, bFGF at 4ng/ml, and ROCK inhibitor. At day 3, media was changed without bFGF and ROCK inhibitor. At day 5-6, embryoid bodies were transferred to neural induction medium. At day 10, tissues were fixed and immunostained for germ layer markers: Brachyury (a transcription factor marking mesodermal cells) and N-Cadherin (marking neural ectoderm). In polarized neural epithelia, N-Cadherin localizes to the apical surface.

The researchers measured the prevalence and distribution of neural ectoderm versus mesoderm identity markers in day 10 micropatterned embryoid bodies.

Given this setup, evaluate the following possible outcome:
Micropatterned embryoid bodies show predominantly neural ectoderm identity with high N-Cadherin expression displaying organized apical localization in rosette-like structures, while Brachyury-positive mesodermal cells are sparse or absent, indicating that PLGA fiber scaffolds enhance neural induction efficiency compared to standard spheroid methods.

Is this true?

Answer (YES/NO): NO